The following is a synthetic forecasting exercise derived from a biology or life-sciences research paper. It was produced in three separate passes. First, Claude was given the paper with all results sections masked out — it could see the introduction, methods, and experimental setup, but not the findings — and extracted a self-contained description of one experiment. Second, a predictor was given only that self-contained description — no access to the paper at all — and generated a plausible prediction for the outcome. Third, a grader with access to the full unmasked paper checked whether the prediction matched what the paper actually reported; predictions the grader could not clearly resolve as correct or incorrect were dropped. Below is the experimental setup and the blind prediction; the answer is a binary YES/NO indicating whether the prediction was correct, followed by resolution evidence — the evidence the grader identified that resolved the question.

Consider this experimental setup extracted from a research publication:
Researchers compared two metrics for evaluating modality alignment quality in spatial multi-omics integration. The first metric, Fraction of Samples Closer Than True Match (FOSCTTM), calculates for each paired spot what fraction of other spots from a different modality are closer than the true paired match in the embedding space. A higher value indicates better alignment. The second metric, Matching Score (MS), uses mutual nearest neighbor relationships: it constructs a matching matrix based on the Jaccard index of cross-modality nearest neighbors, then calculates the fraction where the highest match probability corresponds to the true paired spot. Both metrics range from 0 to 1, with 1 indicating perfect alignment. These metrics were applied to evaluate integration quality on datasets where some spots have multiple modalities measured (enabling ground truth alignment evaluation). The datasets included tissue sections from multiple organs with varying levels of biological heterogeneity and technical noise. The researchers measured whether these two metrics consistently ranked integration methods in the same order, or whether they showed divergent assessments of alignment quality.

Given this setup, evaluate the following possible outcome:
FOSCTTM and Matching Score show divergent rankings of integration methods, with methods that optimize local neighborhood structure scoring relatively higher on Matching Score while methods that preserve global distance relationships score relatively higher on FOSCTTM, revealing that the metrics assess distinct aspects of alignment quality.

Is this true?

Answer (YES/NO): NO